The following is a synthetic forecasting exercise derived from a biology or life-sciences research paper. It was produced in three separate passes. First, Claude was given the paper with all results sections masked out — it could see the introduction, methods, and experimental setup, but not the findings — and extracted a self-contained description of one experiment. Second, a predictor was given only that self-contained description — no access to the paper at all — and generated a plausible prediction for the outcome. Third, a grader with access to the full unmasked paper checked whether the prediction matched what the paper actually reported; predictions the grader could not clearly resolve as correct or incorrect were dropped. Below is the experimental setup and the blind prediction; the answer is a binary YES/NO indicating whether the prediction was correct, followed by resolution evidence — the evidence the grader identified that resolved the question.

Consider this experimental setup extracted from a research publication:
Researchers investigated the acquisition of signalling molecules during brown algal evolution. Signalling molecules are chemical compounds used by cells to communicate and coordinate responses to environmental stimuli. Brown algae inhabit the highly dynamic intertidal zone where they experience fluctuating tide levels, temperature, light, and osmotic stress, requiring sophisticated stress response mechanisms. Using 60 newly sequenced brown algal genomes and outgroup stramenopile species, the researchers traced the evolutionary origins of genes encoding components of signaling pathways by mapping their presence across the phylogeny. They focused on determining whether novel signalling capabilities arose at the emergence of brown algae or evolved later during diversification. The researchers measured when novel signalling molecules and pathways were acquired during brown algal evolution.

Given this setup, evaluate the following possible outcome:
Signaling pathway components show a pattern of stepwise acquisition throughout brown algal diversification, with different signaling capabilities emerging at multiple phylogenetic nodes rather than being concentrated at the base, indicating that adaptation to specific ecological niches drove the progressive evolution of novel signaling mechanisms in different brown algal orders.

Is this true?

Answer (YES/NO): NO